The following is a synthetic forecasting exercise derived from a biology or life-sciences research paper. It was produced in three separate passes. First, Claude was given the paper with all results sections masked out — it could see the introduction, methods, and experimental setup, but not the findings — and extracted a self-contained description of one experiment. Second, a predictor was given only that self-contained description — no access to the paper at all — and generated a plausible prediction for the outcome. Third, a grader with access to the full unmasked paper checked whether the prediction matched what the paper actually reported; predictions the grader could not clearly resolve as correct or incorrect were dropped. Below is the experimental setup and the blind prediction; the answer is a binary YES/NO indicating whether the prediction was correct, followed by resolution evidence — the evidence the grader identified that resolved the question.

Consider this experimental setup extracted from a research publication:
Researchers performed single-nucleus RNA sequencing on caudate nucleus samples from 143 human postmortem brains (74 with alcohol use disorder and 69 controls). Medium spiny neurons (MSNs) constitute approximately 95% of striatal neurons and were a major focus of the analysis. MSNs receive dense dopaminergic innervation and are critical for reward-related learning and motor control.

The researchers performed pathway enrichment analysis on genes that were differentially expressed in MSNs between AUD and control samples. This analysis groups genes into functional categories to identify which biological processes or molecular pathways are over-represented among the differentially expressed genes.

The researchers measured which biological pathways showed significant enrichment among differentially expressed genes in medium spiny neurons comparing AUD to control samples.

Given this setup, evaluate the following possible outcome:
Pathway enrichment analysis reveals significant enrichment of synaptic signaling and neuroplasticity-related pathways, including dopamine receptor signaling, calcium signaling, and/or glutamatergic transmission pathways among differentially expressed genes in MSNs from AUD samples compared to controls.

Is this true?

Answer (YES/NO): NO